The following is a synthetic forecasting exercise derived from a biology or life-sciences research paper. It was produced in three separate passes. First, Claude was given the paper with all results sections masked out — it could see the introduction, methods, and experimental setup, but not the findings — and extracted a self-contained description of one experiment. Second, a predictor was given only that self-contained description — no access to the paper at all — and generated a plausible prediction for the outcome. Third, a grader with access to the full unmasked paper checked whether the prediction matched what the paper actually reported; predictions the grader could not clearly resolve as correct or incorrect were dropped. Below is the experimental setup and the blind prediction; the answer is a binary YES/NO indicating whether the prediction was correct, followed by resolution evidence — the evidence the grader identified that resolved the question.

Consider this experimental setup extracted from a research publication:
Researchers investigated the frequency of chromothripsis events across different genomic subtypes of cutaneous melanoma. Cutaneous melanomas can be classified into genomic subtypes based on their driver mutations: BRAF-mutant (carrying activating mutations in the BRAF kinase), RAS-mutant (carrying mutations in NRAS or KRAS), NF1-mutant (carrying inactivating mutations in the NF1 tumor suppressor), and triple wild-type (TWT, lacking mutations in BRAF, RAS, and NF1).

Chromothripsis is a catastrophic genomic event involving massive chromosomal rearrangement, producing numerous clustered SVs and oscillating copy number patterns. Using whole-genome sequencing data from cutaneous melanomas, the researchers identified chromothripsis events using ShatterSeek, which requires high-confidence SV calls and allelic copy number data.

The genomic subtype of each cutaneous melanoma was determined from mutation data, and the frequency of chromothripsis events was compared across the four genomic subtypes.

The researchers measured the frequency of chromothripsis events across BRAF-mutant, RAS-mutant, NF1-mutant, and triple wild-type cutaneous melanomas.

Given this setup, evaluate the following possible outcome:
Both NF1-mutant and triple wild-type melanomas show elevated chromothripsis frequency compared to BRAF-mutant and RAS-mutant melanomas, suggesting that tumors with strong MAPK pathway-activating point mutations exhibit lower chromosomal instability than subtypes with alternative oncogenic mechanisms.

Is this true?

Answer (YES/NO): NO